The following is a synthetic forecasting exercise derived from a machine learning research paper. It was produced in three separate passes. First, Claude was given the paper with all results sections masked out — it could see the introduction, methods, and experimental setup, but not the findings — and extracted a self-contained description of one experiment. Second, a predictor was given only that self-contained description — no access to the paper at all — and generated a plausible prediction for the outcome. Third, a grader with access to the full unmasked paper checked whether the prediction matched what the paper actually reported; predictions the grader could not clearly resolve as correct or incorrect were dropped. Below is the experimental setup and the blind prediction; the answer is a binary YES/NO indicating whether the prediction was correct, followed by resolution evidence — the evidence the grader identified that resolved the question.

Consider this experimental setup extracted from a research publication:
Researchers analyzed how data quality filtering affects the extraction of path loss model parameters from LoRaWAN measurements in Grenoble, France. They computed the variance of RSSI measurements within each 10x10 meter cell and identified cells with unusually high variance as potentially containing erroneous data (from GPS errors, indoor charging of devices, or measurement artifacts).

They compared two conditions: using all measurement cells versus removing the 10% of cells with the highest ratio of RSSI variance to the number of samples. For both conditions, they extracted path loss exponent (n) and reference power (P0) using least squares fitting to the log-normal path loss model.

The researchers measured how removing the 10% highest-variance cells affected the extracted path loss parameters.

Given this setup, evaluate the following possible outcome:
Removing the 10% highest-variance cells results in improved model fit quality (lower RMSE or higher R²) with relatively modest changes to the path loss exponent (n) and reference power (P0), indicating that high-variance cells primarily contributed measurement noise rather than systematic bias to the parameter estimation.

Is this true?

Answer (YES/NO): NO